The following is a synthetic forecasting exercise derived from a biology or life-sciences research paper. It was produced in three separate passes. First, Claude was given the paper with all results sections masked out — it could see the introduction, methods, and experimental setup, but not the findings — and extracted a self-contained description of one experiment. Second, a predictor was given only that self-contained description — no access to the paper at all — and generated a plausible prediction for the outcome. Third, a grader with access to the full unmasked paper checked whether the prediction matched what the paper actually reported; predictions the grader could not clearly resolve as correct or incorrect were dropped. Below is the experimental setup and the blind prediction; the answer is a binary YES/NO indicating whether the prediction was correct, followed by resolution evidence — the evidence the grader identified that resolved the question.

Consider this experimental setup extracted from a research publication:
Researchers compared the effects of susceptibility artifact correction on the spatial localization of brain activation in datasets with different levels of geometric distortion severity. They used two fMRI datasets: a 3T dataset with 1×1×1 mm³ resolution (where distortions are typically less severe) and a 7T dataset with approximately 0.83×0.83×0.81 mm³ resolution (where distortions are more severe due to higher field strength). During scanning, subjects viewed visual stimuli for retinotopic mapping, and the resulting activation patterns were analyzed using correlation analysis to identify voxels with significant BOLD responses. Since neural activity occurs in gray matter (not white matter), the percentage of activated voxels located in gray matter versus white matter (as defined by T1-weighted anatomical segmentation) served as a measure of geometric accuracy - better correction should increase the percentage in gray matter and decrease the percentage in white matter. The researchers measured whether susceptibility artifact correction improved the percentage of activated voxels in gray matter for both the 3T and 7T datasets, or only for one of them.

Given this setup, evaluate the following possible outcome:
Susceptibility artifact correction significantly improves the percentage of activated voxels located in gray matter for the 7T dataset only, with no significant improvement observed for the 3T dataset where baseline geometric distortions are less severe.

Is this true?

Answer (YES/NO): YES